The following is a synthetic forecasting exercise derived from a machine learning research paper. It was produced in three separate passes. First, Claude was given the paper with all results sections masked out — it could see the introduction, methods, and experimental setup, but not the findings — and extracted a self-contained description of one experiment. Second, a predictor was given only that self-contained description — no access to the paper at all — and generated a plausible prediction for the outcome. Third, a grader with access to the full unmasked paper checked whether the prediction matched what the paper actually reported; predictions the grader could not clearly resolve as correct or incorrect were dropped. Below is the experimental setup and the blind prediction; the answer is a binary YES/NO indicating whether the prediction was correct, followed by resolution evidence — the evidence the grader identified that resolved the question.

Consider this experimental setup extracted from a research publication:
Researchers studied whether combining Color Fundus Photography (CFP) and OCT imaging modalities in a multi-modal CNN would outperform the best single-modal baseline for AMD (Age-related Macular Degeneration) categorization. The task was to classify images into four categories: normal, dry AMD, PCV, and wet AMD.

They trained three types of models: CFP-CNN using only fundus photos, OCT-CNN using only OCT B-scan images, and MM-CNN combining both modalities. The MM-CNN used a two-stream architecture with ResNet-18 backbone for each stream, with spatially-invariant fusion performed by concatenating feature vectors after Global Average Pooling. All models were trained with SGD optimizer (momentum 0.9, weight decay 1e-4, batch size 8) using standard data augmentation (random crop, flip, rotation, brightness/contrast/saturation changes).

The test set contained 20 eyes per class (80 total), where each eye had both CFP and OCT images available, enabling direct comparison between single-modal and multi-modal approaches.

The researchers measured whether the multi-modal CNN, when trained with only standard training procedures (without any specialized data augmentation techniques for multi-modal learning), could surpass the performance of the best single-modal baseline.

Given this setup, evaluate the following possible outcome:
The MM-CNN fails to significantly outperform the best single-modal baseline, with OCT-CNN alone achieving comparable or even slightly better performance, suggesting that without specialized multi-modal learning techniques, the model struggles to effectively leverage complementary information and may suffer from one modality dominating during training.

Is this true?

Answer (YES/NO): YES